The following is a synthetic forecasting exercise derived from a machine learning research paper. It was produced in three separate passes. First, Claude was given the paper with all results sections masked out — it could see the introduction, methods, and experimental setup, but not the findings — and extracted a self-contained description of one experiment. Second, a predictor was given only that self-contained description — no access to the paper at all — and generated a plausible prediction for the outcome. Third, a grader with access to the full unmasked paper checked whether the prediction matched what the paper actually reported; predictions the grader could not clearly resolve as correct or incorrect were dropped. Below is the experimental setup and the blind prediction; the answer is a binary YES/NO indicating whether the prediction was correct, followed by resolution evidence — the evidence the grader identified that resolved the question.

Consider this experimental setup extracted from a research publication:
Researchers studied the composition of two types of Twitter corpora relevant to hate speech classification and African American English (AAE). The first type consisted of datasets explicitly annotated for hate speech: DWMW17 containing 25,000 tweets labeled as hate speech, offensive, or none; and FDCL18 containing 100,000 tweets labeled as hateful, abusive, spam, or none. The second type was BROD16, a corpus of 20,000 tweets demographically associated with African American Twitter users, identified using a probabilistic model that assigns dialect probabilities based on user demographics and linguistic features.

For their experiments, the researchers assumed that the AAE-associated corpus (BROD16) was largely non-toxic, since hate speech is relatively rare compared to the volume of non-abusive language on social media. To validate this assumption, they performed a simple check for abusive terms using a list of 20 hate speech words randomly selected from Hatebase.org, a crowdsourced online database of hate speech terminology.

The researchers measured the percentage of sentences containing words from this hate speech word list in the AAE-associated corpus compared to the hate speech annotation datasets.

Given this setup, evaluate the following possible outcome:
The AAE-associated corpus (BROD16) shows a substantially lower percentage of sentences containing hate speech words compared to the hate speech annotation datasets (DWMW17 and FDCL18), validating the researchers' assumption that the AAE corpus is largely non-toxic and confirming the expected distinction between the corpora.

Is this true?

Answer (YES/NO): YES